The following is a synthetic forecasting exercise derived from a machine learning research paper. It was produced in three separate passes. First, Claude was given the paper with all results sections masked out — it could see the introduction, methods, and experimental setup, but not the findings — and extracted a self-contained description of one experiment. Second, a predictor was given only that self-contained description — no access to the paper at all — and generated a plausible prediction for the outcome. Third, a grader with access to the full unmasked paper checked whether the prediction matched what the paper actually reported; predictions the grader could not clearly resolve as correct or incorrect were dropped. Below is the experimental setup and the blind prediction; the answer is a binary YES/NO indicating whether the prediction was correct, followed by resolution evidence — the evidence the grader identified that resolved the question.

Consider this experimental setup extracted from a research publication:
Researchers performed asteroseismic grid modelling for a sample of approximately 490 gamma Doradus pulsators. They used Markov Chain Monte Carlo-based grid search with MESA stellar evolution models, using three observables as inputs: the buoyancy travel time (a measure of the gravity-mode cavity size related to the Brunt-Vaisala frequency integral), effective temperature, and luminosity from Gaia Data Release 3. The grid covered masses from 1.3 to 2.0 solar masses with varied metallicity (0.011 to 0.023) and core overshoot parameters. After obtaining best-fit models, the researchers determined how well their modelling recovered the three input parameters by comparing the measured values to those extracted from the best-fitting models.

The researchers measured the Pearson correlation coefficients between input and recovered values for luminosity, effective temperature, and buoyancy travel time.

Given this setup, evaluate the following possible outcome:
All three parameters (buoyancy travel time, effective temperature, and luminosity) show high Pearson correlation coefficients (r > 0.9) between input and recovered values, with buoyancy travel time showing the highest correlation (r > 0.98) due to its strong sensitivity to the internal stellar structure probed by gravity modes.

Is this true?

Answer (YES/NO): NO